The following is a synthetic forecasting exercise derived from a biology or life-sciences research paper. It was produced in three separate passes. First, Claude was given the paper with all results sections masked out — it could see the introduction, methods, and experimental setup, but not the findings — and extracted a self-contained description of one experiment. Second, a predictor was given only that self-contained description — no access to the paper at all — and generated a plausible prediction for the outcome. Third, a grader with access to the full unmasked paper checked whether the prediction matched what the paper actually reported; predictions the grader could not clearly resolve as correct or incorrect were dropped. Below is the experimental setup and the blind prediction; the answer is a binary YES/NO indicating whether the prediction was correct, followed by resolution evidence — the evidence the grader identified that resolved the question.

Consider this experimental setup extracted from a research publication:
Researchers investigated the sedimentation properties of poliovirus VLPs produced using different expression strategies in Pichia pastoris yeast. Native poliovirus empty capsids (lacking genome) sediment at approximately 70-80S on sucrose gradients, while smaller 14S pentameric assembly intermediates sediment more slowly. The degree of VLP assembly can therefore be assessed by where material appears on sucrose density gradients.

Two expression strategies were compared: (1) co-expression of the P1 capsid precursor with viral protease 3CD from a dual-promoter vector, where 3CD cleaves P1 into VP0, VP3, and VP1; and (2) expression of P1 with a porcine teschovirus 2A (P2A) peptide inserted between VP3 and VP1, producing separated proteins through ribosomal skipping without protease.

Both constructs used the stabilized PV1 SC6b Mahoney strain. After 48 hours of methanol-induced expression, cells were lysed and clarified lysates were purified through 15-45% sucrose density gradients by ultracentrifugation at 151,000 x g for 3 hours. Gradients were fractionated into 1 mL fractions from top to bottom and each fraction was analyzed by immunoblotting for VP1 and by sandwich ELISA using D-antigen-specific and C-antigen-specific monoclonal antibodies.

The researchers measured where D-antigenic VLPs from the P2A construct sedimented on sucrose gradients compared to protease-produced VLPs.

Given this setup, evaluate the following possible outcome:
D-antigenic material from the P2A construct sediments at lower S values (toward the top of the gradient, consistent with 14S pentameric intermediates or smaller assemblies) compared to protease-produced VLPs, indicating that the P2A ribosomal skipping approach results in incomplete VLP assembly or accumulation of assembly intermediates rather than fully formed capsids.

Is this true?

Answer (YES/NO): NO